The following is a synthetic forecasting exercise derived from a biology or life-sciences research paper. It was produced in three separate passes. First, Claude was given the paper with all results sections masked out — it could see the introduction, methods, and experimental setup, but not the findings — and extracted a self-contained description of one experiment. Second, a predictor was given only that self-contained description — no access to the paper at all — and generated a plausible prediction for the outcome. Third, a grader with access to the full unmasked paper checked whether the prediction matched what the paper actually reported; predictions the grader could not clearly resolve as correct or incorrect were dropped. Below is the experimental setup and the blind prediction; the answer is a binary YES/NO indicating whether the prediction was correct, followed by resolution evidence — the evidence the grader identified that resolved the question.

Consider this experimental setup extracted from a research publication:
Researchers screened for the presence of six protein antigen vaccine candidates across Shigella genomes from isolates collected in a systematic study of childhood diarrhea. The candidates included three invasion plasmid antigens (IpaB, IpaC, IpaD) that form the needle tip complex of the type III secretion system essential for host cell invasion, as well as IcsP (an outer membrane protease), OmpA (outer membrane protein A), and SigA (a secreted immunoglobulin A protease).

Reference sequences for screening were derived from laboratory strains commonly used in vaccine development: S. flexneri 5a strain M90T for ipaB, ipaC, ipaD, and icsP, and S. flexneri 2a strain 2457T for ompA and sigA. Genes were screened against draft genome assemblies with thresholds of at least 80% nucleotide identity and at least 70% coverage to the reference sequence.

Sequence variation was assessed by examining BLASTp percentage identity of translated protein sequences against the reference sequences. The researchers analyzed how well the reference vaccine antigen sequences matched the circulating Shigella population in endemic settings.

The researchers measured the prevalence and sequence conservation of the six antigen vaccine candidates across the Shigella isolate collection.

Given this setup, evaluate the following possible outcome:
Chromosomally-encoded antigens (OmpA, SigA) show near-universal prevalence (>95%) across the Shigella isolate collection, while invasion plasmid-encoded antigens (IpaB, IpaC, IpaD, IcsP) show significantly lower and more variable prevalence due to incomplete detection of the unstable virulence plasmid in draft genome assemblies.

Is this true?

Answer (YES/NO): NO